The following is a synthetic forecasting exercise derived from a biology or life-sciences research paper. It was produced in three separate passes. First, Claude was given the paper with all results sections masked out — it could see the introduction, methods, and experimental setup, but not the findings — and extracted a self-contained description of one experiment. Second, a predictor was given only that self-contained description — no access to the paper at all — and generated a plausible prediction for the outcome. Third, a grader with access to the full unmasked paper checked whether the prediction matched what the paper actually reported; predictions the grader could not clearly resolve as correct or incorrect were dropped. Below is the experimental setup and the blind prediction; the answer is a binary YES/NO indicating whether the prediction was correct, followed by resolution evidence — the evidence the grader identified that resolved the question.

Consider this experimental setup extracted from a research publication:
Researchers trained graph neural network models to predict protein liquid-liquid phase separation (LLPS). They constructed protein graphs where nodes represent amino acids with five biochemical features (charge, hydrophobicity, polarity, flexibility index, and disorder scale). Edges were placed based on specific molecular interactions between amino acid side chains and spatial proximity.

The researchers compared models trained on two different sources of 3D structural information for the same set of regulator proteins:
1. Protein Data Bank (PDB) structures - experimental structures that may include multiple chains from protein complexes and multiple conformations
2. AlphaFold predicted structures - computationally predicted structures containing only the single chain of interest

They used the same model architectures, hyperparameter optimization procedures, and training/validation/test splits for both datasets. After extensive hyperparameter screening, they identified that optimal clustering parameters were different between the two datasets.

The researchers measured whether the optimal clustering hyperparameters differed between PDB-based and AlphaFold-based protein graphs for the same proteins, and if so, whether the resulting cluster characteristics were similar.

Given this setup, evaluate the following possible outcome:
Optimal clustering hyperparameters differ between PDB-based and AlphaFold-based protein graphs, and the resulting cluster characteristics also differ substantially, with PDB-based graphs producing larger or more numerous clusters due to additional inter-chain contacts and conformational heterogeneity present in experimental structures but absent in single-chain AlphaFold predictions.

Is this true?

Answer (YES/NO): NO